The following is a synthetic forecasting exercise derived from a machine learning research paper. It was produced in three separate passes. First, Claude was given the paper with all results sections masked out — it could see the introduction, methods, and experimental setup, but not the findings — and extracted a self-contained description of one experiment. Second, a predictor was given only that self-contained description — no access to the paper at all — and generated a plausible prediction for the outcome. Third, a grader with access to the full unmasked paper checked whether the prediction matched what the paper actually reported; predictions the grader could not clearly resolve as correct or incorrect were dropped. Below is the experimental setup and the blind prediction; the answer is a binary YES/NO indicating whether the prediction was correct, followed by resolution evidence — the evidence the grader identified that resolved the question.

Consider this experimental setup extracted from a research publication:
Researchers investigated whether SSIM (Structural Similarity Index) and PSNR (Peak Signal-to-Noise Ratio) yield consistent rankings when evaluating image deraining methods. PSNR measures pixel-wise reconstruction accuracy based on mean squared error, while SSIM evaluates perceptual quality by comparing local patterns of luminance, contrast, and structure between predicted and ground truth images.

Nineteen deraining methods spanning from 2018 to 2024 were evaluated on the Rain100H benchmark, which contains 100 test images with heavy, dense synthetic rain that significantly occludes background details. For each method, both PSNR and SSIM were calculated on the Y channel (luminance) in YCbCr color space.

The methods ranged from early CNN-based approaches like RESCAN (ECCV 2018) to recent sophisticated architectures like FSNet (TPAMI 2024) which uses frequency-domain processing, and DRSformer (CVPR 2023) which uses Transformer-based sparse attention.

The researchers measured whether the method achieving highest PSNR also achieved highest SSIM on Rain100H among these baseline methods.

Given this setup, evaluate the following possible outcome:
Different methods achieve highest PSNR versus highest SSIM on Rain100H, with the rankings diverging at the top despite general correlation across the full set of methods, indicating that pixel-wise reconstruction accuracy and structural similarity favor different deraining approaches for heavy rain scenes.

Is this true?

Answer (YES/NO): YES